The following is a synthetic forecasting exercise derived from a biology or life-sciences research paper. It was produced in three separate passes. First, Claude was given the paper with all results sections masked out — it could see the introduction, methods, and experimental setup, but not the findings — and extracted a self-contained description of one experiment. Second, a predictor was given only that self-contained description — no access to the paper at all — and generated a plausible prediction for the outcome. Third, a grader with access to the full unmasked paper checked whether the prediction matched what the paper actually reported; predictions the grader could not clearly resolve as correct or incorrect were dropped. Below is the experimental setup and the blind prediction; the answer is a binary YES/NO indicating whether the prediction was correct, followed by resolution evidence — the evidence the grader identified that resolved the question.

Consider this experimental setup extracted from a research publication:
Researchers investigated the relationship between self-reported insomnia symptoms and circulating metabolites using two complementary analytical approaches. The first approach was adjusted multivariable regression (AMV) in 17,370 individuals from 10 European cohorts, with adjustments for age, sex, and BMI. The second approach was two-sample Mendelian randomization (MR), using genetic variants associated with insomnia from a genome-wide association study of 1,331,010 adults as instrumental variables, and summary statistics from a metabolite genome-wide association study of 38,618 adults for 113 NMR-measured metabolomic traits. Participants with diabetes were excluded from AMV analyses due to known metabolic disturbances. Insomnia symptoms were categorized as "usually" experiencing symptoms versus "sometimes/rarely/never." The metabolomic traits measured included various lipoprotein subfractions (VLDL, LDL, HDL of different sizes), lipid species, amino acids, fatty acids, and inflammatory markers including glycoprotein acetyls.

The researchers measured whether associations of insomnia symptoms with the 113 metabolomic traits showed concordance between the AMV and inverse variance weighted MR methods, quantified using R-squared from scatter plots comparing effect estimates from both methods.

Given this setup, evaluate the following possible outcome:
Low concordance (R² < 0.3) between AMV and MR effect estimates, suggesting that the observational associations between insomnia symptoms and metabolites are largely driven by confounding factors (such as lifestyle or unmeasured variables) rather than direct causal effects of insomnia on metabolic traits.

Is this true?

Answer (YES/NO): NO